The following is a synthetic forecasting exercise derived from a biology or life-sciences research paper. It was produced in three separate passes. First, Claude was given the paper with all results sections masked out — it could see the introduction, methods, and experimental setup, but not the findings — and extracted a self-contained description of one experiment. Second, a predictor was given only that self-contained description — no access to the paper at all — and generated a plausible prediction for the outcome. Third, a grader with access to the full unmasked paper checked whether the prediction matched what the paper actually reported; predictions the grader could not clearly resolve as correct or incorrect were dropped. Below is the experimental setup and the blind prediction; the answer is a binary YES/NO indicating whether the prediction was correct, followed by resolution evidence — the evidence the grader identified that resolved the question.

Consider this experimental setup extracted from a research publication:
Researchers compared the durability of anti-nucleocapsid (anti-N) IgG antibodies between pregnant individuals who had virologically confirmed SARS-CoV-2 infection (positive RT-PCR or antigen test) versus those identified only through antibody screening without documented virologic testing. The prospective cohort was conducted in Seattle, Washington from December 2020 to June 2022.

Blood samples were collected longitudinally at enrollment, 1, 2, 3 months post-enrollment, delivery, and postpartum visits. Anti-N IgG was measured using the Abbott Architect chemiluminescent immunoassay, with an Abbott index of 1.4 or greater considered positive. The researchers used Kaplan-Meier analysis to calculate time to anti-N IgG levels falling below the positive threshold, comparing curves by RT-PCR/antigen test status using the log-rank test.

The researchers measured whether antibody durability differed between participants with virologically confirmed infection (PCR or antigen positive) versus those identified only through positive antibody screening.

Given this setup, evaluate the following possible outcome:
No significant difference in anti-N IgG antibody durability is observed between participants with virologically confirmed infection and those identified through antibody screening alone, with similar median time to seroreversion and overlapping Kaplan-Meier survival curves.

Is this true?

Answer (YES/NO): YES